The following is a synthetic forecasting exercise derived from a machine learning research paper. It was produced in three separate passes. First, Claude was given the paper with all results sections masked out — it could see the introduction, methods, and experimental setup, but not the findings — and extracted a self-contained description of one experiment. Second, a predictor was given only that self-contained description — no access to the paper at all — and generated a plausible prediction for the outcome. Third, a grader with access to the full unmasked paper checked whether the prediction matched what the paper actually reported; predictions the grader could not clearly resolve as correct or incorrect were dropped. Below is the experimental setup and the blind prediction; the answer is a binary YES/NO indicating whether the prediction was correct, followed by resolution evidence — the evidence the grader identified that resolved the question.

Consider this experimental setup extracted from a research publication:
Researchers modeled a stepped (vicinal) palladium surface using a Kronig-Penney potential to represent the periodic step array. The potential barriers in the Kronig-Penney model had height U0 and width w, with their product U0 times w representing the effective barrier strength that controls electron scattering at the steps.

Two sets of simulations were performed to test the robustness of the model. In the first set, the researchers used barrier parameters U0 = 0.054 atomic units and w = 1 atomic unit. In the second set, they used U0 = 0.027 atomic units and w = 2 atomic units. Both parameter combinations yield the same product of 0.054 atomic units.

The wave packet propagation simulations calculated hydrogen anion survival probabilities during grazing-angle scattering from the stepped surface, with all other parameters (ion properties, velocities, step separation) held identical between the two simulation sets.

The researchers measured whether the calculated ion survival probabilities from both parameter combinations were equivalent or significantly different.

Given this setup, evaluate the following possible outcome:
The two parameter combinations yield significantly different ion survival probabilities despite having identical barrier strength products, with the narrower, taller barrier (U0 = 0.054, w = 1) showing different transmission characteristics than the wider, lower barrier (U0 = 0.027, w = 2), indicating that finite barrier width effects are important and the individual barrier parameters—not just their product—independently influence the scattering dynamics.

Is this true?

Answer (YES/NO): NO